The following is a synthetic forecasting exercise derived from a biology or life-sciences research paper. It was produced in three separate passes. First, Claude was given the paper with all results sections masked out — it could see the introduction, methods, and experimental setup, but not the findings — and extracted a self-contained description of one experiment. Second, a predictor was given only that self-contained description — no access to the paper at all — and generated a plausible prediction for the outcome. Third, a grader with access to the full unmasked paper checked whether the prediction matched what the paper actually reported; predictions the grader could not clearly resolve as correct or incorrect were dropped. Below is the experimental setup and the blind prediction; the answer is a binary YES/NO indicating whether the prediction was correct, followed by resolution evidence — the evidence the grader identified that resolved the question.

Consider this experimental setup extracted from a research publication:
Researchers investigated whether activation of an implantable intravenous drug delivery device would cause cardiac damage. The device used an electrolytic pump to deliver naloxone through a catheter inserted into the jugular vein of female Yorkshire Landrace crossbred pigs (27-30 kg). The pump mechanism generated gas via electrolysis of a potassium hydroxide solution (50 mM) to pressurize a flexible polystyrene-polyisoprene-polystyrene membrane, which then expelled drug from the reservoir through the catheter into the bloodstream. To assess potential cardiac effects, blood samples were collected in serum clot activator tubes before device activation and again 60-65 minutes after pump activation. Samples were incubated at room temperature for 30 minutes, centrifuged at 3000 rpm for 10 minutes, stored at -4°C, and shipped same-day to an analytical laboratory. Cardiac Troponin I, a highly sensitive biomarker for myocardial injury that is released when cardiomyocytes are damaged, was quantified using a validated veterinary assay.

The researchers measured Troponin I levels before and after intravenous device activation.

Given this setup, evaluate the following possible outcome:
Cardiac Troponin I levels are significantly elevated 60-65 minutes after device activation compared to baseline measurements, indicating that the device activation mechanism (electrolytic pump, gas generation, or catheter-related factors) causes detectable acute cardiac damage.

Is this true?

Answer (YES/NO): NO